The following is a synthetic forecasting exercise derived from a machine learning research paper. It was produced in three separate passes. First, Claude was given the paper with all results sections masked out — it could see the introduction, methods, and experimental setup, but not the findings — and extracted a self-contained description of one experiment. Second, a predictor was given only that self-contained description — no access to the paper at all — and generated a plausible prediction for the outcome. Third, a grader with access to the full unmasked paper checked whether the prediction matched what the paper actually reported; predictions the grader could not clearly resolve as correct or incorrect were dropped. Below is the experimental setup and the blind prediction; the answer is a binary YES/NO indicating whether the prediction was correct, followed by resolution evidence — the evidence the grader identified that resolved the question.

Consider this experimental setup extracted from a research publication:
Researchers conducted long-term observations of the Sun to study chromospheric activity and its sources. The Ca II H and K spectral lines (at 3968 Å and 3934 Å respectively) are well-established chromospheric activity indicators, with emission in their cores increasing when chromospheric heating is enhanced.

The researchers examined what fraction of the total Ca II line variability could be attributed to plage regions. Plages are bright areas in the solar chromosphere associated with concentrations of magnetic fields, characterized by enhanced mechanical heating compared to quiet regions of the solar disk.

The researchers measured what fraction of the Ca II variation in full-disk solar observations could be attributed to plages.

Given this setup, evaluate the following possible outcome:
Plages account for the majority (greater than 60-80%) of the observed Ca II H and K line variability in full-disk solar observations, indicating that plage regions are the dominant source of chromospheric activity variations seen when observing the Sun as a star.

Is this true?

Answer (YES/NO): YES